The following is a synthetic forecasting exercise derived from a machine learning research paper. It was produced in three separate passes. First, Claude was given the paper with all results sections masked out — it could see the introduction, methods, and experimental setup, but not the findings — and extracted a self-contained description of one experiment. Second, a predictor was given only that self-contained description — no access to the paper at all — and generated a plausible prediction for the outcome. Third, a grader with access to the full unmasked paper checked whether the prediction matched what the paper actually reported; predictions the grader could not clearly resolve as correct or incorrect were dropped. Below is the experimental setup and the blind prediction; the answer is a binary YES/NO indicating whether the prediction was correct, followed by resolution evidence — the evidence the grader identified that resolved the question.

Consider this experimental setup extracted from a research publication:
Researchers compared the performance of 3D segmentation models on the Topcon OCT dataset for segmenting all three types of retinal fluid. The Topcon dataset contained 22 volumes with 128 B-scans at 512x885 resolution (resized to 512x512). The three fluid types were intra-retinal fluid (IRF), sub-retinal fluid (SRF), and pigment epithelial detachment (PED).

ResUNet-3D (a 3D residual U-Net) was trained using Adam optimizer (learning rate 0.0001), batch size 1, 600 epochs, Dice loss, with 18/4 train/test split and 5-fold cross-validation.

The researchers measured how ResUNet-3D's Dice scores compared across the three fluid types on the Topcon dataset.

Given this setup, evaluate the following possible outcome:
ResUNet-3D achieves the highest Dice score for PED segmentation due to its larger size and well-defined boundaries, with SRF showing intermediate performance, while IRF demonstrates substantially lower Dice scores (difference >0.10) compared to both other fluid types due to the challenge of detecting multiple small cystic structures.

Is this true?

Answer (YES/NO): NO